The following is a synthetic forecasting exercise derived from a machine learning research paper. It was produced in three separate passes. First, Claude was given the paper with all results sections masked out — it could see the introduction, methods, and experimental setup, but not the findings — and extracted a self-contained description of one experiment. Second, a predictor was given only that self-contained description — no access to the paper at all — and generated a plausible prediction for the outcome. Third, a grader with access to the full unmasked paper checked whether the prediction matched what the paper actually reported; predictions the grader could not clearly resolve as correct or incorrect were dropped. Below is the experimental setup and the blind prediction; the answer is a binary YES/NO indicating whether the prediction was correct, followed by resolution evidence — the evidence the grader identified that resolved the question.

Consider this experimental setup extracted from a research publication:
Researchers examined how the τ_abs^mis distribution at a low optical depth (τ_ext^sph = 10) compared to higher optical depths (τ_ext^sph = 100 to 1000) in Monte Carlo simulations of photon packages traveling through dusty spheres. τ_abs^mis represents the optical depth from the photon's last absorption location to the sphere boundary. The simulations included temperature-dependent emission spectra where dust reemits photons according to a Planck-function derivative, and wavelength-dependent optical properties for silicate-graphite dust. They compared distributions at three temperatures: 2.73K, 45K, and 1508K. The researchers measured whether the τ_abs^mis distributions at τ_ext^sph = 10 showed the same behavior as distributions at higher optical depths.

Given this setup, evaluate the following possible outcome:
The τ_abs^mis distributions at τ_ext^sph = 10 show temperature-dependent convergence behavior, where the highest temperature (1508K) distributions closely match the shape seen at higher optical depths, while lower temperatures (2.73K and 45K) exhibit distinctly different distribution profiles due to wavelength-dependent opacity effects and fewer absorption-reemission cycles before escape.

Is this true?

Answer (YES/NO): NO